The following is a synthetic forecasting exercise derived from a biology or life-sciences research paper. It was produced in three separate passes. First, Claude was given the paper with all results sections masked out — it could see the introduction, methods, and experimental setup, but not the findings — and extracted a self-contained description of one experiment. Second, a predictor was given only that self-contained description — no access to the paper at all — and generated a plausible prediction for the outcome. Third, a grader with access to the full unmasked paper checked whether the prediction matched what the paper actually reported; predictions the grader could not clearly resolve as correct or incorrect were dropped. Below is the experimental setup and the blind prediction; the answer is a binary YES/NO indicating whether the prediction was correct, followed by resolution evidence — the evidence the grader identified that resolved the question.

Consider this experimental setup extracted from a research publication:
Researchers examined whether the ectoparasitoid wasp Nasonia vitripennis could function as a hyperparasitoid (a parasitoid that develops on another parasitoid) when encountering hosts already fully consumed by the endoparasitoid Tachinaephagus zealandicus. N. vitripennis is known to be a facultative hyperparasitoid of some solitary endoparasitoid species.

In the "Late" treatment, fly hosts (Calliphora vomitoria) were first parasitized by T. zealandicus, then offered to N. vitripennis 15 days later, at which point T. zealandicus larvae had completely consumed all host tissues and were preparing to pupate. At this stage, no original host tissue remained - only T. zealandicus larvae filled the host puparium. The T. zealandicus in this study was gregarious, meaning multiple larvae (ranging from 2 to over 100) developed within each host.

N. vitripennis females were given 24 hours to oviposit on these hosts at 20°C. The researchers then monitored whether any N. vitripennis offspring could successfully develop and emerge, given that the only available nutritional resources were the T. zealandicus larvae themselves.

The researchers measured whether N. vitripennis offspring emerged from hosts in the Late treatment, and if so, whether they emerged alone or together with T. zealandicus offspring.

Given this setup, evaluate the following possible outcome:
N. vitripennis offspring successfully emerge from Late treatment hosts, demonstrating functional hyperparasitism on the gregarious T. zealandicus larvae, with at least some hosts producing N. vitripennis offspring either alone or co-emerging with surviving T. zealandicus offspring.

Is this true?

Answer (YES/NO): YES